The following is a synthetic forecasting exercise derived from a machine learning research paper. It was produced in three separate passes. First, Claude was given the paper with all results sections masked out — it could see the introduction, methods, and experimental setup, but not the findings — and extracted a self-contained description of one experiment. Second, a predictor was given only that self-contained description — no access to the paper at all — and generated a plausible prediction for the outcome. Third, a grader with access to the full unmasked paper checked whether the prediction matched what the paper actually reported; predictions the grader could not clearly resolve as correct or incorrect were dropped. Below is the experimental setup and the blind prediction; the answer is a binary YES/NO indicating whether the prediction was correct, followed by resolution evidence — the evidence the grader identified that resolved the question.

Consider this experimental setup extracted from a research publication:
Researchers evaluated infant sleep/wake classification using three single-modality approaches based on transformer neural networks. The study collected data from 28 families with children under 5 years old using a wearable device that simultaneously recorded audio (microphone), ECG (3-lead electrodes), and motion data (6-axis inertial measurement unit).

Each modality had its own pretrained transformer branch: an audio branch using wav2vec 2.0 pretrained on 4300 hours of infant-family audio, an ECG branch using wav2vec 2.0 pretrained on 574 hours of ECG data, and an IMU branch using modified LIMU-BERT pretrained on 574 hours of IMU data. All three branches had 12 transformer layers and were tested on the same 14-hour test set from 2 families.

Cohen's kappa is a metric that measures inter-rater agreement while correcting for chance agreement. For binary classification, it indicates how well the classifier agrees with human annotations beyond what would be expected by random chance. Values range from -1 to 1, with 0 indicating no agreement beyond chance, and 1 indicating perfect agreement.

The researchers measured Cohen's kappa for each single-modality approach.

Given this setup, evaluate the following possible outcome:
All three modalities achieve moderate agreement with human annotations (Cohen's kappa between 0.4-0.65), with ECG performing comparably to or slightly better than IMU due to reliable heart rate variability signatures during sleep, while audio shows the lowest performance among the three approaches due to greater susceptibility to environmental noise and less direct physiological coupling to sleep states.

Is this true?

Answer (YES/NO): NO